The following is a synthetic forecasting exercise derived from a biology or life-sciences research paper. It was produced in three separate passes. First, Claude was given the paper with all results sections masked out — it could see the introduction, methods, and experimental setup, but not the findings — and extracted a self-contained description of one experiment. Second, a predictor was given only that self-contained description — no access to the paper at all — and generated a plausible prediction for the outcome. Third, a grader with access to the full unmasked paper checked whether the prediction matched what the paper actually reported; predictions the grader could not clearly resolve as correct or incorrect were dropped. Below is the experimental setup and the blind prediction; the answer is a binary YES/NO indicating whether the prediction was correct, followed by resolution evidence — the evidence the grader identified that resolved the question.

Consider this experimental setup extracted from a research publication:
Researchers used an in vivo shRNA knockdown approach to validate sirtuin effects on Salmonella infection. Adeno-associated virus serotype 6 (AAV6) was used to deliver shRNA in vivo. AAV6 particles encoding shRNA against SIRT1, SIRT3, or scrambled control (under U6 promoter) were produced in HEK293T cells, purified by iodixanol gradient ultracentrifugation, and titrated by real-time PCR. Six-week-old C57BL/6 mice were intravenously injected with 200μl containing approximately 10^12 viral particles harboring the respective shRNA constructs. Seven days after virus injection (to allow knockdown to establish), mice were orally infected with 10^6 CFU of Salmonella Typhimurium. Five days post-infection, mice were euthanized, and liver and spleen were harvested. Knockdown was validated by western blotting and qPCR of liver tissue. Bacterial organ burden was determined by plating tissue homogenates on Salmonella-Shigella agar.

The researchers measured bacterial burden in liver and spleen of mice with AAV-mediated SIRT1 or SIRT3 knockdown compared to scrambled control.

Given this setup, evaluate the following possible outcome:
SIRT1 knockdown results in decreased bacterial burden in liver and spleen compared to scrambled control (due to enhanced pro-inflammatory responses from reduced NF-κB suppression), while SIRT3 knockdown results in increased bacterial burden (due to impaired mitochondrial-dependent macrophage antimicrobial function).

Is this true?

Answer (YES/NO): NO